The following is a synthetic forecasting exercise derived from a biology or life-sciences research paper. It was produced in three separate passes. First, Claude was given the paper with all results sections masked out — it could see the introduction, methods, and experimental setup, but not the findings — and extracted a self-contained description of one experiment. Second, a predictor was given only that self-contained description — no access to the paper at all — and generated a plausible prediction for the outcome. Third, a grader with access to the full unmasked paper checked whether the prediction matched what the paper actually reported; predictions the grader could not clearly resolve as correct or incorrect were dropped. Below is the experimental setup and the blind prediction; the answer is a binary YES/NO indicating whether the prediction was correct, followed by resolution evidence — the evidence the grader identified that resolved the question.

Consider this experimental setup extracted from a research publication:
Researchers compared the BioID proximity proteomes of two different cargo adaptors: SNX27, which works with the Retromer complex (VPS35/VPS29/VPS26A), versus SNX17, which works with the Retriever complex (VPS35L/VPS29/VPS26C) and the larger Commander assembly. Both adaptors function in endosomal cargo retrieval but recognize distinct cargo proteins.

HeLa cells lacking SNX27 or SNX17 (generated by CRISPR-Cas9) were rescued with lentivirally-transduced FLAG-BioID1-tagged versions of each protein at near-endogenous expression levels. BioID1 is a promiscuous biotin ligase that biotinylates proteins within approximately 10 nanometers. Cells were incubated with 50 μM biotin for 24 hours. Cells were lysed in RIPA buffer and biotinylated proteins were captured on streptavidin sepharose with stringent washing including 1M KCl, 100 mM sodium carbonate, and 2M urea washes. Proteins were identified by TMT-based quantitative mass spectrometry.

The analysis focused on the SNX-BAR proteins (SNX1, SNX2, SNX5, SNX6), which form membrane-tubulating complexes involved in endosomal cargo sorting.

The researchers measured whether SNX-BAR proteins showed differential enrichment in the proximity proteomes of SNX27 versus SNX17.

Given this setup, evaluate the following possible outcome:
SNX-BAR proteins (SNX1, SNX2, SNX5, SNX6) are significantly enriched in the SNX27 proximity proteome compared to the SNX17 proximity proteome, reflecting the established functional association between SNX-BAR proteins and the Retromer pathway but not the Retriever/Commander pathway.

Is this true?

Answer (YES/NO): YES